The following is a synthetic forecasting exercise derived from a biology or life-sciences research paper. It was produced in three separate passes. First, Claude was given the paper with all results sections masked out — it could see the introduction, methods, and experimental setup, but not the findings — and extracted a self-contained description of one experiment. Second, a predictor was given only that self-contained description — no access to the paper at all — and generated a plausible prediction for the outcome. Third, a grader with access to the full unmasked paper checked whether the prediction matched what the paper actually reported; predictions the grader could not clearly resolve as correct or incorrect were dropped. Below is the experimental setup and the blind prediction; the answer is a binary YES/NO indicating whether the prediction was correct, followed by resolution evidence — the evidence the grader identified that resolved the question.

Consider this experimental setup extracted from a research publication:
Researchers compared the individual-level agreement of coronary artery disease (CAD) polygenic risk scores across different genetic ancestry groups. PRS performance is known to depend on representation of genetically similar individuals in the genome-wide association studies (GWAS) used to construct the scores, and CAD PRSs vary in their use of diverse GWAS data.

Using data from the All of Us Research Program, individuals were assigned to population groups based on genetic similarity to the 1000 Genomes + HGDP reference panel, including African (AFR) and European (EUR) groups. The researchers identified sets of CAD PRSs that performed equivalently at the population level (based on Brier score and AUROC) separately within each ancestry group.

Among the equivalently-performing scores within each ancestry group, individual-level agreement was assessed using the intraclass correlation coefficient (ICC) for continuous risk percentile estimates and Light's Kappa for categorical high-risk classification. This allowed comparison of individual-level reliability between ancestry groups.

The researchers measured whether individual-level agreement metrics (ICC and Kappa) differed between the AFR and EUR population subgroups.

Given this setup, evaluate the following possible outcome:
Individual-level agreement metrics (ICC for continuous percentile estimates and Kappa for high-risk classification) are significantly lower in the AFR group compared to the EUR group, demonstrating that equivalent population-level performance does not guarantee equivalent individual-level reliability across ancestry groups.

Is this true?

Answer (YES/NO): NO